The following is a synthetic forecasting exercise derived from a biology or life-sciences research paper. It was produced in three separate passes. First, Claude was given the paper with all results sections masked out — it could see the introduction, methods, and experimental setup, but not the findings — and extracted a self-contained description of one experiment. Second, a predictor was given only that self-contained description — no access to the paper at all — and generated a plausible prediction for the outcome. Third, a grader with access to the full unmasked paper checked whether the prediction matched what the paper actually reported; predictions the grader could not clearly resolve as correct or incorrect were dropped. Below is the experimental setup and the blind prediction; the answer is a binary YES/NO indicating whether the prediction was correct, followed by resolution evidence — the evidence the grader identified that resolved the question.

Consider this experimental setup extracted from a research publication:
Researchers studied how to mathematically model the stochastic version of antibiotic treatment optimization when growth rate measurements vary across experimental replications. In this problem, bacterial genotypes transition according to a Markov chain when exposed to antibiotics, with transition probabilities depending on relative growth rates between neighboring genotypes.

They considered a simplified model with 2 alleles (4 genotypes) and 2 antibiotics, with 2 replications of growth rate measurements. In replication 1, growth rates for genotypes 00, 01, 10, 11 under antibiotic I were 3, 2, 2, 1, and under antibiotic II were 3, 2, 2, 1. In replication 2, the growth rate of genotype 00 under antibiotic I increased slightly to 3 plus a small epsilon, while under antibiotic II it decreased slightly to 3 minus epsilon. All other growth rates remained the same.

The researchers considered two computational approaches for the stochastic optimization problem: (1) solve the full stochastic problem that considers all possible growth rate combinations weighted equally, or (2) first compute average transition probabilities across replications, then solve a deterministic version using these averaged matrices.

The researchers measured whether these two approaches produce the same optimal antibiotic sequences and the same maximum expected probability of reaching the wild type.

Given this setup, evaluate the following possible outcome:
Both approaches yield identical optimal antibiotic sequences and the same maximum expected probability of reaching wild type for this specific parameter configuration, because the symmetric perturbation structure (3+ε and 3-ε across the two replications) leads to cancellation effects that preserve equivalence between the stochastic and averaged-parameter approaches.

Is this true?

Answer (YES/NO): NO